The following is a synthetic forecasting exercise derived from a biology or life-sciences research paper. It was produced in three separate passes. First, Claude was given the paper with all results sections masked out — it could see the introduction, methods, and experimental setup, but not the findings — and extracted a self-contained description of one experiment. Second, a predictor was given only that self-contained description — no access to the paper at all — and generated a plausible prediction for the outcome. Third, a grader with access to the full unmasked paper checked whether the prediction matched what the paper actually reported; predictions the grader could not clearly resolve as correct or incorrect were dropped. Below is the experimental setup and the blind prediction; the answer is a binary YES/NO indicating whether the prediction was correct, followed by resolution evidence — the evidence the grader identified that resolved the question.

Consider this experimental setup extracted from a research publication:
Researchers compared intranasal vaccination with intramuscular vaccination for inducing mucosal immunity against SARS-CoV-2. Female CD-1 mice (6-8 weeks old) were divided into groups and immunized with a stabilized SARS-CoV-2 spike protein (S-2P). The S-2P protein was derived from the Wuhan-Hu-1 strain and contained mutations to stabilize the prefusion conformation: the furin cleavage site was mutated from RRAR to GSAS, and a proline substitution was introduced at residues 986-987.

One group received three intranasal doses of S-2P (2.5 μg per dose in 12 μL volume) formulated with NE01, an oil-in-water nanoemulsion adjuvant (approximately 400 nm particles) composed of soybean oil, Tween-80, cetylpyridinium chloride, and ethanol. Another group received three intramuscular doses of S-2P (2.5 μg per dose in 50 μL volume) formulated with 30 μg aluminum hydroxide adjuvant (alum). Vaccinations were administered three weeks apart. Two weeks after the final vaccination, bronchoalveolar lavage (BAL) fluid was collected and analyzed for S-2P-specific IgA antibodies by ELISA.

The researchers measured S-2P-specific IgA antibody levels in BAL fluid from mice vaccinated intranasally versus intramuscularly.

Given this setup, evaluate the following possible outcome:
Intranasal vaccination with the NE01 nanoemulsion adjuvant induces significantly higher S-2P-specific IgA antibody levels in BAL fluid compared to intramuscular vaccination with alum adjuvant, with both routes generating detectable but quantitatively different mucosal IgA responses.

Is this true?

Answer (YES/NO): NO